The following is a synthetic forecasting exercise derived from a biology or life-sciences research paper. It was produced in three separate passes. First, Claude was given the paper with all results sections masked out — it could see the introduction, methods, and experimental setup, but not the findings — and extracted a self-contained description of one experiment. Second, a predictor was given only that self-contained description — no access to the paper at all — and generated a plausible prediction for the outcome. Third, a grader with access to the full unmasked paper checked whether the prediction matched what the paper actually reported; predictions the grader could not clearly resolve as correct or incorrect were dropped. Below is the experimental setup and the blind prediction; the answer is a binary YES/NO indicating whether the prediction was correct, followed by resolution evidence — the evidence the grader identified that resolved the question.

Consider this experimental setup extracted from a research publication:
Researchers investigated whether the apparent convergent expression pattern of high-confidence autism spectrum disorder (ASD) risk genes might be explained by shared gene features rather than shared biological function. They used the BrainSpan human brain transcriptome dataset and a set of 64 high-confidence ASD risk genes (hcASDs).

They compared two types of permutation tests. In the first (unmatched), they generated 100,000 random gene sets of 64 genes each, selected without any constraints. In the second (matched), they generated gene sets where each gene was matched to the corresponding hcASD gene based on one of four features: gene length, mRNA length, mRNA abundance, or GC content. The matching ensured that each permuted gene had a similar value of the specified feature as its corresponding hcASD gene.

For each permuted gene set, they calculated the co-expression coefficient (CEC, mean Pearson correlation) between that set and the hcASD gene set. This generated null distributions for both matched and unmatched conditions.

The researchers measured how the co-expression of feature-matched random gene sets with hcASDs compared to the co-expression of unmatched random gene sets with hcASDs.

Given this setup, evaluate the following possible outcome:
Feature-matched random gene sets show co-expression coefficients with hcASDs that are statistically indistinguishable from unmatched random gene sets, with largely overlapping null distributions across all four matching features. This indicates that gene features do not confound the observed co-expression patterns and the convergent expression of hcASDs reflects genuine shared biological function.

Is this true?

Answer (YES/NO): NO